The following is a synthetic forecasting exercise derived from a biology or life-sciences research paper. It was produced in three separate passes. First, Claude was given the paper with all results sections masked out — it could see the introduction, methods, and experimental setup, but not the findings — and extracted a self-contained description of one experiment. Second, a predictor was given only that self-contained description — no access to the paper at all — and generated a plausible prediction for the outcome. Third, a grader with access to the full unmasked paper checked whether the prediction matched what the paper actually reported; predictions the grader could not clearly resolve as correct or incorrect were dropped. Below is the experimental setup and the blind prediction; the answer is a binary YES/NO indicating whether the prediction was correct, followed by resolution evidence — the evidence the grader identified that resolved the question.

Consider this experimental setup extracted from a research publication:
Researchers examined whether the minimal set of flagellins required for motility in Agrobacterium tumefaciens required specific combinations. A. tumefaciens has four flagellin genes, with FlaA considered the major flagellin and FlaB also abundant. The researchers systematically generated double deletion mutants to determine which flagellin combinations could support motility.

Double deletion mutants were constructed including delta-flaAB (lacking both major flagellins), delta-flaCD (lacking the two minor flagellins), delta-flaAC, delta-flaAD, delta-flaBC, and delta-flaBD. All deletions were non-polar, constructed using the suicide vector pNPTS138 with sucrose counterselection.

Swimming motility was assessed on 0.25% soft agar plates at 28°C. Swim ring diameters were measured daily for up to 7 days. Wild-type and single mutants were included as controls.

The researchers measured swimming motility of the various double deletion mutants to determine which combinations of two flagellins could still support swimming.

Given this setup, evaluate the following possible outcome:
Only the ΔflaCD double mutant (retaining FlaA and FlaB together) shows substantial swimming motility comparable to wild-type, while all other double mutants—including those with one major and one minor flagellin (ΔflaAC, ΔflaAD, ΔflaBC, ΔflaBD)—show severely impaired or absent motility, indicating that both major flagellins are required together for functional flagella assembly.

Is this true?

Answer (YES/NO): NO